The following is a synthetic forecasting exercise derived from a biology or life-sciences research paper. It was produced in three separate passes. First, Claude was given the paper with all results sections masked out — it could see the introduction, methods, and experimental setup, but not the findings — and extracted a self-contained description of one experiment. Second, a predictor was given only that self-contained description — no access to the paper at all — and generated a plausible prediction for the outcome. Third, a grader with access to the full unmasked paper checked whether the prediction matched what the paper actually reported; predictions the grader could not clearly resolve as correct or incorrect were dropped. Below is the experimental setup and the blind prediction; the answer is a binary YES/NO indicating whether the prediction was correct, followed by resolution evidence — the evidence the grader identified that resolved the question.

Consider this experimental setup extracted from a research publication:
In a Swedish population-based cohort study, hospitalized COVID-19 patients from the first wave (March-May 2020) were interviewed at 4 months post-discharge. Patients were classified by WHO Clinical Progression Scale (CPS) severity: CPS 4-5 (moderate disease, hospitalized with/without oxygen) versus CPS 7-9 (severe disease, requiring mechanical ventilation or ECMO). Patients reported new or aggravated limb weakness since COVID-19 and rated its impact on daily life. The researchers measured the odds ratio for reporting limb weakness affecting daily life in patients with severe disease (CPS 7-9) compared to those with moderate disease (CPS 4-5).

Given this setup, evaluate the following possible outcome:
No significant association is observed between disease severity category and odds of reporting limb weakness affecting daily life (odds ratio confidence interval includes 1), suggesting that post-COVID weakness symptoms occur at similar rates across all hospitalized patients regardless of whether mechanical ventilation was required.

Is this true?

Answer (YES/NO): NO